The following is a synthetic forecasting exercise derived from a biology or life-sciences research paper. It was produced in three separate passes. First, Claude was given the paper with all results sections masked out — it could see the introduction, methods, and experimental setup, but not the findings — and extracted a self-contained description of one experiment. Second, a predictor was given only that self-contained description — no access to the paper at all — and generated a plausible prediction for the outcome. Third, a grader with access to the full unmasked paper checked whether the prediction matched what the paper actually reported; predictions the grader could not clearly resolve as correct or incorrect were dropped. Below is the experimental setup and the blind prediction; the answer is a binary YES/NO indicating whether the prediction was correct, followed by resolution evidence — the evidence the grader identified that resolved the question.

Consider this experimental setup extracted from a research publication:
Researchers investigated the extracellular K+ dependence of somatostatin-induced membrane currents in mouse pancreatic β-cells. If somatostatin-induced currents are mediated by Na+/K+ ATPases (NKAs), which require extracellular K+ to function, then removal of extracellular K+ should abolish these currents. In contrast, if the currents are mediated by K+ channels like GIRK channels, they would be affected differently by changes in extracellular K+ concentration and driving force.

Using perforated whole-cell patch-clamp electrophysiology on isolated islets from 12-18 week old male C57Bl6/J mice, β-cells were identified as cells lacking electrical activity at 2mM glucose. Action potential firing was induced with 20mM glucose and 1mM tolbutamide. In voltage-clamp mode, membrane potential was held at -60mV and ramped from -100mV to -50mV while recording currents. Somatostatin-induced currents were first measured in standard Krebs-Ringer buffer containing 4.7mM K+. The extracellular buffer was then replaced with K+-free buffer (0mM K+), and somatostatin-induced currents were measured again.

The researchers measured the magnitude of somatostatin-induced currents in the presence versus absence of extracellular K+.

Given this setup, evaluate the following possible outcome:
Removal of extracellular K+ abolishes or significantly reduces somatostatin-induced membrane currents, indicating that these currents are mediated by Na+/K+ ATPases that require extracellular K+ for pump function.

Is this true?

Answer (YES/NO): YES